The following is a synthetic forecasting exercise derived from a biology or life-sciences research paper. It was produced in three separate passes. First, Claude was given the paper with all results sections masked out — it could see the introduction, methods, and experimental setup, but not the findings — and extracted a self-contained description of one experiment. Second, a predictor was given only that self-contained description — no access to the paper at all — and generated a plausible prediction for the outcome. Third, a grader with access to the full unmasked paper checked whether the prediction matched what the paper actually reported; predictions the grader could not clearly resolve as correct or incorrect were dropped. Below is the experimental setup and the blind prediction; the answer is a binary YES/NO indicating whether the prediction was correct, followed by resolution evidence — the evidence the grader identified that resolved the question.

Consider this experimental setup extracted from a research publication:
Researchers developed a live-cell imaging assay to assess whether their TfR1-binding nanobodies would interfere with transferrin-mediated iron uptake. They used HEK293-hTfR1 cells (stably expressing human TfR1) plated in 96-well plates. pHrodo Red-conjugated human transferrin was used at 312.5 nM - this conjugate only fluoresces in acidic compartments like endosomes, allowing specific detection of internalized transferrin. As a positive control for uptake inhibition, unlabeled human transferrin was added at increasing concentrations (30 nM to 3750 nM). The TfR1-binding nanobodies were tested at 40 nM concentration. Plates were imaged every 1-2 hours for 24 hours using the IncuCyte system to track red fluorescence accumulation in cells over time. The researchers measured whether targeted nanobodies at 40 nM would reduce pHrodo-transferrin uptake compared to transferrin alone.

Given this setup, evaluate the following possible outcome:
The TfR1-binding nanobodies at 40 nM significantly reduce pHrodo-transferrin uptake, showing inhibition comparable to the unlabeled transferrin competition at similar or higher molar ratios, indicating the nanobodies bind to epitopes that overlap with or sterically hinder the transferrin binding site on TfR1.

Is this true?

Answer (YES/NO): NO